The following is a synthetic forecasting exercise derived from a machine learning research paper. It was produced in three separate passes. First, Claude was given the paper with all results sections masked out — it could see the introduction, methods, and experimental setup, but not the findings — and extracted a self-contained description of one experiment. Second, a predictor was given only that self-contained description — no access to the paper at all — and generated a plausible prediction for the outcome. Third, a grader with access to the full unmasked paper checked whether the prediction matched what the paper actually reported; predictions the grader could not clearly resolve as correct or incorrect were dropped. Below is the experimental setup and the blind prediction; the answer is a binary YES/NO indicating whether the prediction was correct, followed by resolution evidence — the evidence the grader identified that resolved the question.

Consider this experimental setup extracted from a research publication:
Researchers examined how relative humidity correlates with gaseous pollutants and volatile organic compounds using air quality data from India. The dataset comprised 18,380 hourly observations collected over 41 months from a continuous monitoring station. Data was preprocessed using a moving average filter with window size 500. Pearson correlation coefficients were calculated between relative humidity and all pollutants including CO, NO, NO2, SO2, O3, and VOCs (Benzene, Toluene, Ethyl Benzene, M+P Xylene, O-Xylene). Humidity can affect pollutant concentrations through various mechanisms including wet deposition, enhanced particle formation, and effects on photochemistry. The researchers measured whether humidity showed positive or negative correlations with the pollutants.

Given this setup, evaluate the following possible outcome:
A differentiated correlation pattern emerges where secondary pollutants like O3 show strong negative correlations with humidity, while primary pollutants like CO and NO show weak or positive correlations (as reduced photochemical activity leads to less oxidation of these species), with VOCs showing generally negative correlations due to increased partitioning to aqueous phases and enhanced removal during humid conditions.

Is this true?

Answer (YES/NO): NO